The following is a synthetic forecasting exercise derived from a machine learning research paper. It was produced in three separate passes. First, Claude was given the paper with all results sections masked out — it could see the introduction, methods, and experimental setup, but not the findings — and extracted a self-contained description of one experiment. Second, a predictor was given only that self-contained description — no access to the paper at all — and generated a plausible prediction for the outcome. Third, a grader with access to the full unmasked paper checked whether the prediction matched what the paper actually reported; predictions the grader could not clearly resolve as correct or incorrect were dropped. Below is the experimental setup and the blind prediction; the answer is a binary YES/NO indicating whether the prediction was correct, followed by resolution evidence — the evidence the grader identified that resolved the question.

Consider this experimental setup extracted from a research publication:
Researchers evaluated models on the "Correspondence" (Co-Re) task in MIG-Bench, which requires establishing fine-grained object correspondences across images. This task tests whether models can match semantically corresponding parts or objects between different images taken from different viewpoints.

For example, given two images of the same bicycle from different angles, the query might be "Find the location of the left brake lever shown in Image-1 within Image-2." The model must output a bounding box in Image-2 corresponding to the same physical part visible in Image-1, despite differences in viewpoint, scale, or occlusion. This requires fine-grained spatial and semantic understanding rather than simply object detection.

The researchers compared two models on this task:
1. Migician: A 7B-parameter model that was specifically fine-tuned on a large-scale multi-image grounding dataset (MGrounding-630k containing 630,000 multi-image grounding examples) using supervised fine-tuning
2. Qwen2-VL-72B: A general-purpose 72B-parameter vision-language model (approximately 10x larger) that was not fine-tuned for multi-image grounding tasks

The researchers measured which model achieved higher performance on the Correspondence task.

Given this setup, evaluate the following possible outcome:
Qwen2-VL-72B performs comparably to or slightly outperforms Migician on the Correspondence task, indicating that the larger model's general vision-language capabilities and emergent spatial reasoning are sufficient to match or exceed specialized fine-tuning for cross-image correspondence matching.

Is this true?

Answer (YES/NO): NO